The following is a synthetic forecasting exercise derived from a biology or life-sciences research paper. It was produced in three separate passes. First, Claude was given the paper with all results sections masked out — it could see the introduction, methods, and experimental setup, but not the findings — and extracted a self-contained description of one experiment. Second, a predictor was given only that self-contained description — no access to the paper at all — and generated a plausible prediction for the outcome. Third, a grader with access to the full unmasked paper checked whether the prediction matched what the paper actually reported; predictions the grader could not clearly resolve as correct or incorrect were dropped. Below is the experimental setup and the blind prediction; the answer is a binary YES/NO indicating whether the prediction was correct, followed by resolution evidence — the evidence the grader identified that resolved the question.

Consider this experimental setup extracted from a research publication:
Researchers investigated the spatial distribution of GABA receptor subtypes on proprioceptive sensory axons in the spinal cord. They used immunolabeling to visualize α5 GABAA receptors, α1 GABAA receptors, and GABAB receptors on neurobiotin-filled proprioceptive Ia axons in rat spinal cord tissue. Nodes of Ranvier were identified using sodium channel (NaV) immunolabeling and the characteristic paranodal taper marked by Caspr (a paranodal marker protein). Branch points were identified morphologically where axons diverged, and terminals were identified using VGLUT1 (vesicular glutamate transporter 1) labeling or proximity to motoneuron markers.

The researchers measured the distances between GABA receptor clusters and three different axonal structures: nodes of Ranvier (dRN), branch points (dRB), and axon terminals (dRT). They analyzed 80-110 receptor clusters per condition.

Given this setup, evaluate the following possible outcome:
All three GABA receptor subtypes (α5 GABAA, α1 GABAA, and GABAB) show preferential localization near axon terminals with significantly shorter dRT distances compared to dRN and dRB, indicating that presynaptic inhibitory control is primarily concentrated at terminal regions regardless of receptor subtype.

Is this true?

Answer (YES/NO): NO